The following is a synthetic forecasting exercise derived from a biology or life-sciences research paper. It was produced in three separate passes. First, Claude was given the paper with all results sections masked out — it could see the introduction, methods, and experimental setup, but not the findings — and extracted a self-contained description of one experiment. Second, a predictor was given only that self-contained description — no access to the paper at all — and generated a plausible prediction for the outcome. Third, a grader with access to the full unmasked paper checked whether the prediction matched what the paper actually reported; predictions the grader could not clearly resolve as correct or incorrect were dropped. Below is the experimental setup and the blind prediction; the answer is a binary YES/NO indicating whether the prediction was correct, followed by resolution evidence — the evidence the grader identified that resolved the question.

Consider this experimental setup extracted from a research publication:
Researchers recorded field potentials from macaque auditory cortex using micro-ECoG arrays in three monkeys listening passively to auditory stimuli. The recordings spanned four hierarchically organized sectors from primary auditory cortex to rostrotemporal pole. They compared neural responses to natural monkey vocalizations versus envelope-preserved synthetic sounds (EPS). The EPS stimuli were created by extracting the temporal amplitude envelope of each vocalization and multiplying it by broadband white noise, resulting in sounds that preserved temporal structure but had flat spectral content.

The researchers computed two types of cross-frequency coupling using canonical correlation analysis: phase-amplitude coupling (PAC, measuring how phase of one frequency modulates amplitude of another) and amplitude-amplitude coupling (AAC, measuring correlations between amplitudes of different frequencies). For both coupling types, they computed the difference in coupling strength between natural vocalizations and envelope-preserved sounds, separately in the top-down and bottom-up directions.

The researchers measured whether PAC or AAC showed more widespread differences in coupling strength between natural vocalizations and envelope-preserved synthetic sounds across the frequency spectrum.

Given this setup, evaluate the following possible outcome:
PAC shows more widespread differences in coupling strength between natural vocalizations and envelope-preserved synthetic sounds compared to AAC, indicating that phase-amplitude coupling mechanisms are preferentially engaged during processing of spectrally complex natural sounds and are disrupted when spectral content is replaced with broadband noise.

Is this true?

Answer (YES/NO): NO